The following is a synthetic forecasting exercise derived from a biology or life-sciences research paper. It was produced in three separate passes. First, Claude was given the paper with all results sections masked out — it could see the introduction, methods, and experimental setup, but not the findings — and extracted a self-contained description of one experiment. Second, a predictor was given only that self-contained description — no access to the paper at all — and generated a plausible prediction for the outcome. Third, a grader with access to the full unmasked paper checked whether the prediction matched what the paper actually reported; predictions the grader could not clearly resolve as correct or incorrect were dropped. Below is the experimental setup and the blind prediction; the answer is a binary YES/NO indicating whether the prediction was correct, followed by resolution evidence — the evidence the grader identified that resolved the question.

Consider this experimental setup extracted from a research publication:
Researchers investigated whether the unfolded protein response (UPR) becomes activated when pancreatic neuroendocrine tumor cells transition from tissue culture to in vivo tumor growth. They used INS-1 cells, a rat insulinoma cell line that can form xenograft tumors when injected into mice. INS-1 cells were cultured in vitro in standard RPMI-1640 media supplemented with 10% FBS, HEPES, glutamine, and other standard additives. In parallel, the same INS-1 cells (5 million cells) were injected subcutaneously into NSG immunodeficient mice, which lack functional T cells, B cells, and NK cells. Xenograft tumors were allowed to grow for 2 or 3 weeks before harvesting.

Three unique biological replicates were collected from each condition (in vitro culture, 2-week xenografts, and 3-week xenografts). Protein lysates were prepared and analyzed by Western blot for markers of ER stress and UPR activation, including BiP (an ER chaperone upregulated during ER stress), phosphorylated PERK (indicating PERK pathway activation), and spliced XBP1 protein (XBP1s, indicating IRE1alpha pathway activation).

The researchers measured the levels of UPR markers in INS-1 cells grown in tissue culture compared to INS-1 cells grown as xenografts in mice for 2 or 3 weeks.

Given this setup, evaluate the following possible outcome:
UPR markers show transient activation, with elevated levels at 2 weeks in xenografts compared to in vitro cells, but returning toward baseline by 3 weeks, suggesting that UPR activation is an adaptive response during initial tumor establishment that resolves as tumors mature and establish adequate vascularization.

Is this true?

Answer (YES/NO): NO